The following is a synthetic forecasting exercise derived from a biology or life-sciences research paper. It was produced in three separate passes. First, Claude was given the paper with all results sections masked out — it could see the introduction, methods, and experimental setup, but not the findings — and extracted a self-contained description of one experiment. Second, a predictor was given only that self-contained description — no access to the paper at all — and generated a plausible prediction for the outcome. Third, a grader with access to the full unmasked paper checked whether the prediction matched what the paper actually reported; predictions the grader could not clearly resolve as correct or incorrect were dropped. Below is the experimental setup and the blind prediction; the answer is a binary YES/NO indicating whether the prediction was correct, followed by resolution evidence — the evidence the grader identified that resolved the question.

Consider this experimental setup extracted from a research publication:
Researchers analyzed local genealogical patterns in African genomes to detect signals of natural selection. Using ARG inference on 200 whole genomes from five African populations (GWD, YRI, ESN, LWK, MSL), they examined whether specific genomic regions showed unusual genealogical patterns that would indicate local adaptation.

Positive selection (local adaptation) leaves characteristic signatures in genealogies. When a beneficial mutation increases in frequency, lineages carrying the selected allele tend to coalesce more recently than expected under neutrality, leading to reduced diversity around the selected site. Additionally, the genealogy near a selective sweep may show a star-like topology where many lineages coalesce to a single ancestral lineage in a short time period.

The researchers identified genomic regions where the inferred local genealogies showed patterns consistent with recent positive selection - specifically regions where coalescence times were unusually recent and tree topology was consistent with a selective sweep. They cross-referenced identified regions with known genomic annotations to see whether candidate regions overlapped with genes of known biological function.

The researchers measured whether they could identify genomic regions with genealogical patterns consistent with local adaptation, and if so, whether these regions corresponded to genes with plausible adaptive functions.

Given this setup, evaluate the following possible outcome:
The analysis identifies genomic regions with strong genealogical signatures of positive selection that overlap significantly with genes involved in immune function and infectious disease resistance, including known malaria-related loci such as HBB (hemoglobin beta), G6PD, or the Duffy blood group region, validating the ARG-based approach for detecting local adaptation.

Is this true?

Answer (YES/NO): NO